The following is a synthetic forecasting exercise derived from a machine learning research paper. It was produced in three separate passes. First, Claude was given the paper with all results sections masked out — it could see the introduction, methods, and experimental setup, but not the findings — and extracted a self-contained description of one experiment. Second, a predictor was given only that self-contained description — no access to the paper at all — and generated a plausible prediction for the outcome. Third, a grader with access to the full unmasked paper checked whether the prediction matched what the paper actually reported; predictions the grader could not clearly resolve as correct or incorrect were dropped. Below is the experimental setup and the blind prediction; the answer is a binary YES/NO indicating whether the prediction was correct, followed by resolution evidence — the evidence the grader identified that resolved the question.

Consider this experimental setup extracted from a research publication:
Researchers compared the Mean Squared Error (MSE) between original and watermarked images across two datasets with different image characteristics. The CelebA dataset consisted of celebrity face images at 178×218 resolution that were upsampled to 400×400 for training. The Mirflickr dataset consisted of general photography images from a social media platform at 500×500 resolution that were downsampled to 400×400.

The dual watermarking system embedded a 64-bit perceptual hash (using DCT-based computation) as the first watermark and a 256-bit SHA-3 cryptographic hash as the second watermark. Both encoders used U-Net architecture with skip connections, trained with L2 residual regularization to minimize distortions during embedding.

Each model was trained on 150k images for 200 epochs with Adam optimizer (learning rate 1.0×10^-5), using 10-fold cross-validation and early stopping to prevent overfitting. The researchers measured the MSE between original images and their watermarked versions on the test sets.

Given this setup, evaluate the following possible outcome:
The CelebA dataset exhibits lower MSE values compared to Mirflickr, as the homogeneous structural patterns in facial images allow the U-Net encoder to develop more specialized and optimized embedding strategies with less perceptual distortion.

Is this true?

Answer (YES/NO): NO